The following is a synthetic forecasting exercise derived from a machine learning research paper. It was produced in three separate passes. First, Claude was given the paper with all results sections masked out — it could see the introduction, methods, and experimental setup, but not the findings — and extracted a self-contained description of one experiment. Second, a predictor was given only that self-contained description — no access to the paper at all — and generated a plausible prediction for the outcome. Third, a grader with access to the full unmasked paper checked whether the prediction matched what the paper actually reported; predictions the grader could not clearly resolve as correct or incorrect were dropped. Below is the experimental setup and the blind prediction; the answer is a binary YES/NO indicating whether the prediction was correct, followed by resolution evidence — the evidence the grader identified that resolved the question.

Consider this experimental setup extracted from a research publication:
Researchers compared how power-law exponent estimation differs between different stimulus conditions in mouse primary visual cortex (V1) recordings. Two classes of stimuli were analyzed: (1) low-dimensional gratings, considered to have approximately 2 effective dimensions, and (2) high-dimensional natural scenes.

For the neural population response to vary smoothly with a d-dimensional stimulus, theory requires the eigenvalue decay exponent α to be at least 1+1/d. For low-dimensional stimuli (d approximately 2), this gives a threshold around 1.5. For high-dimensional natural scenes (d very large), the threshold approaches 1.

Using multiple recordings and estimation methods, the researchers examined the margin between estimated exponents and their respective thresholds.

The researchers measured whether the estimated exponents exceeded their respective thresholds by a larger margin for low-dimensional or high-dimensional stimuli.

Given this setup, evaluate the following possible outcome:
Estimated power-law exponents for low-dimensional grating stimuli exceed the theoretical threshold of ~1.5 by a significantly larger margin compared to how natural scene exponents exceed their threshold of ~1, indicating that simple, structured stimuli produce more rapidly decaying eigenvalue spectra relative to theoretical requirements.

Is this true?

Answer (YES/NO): NO